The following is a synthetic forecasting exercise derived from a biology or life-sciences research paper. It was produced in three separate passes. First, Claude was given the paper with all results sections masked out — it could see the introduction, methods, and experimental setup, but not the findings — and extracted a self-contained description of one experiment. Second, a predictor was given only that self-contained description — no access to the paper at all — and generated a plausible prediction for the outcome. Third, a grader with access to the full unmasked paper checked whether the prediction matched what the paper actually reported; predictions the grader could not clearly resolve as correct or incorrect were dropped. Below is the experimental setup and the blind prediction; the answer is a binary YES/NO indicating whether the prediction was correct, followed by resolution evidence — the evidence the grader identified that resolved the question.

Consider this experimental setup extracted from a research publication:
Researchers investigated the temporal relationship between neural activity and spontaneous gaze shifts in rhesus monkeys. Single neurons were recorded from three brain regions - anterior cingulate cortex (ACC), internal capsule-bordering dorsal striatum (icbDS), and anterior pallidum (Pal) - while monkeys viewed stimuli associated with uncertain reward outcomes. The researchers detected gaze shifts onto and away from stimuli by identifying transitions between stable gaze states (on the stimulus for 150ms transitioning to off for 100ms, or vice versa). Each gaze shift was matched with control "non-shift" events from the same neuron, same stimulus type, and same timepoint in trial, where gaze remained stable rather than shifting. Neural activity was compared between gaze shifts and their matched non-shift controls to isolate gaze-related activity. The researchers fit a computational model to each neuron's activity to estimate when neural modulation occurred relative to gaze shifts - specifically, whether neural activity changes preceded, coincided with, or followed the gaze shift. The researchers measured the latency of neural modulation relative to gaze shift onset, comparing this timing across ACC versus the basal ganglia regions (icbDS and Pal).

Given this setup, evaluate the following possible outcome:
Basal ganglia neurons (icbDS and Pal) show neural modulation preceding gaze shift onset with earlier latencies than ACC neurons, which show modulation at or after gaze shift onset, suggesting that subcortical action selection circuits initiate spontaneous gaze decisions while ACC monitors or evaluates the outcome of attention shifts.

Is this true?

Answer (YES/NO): NO